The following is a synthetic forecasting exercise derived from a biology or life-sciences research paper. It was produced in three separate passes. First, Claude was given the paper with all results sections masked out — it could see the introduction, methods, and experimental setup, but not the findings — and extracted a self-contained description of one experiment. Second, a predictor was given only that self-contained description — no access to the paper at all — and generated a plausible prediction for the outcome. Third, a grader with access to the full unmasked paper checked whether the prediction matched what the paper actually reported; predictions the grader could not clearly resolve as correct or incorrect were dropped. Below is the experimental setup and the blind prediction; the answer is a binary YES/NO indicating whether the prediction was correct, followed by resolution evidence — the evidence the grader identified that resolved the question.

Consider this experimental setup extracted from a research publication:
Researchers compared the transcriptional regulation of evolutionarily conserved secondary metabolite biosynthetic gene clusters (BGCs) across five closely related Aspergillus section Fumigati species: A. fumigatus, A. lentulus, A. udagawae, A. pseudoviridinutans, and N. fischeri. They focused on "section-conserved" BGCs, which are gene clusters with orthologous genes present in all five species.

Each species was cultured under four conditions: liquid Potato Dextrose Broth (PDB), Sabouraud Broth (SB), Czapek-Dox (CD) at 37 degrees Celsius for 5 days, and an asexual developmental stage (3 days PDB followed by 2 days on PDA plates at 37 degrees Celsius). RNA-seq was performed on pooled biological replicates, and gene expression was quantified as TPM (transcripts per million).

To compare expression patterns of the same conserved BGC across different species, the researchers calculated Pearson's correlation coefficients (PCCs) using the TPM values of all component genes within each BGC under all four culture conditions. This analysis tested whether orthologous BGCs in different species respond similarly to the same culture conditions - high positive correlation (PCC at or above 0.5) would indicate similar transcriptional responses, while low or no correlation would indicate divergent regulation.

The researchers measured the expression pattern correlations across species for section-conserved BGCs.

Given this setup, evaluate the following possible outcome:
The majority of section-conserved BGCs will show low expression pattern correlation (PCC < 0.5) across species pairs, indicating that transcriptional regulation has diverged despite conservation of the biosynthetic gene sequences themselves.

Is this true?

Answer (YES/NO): YES